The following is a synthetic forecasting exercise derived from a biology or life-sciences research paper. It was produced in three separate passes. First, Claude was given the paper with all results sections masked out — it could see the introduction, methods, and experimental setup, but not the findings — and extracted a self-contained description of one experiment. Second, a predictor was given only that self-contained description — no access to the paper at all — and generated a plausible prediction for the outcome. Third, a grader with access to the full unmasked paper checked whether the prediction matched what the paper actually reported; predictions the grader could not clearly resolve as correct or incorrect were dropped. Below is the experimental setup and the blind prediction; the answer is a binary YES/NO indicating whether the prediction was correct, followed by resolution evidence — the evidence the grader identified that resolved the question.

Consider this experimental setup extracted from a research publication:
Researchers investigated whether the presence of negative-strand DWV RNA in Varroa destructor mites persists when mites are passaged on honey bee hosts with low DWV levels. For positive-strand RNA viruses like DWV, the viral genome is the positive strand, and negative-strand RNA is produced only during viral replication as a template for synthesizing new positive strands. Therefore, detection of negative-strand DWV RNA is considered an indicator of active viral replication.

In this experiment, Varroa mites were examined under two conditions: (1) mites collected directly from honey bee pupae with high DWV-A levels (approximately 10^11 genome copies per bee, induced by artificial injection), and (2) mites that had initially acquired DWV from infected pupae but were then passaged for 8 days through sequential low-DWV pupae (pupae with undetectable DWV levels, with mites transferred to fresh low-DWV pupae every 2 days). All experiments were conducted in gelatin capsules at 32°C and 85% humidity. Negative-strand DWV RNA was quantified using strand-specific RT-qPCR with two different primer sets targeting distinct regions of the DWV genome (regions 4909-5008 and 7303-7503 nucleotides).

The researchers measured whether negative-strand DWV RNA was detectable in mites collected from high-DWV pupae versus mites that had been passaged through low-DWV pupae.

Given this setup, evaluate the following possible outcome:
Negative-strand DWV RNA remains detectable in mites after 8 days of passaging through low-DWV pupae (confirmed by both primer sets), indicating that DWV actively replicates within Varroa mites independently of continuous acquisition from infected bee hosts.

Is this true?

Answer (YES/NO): NO